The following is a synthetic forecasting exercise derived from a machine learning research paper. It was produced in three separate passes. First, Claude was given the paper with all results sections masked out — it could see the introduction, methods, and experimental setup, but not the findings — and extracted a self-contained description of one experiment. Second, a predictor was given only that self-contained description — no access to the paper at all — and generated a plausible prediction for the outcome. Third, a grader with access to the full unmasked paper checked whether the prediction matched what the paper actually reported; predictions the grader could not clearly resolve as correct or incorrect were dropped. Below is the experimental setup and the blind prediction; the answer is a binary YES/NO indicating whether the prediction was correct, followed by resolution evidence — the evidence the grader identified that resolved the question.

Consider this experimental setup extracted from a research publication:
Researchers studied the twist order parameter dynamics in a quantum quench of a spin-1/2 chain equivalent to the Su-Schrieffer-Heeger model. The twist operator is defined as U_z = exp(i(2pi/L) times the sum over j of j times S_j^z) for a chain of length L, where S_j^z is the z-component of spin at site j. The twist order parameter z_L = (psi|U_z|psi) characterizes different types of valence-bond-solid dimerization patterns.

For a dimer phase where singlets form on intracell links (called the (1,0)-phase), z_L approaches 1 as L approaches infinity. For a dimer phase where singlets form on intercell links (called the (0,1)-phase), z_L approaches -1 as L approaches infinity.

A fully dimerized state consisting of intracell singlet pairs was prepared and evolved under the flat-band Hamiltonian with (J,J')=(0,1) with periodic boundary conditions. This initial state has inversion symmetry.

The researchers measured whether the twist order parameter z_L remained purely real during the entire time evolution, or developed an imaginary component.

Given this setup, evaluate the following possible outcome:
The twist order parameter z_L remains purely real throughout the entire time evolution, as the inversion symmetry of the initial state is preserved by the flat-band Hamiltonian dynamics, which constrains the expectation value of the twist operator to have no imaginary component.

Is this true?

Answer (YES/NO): YES